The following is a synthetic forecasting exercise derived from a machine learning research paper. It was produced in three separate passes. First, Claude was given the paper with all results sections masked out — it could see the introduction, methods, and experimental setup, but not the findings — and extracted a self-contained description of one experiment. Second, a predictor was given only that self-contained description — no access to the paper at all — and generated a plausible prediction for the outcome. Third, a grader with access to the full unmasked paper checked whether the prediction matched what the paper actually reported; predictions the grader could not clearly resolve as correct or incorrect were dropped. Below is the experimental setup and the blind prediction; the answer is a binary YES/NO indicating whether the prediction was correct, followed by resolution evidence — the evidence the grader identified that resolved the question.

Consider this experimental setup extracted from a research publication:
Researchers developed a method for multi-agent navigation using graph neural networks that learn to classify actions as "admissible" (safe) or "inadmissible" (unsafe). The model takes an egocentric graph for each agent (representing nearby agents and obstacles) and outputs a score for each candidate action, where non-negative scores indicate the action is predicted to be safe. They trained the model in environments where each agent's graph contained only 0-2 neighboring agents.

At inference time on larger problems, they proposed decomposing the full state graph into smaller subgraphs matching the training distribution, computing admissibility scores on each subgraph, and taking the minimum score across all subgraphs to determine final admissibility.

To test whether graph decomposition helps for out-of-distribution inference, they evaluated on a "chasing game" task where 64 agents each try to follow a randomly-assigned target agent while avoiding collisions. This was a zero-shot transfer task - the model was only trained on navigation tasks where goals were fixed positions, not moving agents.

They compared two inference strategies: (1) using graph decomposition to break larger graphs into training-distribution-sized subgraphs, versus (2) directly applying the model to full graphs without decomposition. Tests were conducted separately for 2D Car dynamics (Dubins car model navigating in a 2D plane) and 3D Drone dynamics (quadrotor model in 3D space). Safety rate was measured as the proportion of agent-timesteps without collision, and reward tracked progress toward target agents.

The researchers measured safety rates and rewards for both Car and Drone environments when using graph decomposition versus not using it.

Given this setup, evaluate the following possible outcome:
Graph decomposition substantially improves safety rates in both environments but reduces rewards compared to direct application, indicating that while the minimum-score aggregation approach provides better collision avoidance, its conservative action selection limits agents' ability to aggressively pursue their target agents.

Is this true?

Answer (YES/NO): NO